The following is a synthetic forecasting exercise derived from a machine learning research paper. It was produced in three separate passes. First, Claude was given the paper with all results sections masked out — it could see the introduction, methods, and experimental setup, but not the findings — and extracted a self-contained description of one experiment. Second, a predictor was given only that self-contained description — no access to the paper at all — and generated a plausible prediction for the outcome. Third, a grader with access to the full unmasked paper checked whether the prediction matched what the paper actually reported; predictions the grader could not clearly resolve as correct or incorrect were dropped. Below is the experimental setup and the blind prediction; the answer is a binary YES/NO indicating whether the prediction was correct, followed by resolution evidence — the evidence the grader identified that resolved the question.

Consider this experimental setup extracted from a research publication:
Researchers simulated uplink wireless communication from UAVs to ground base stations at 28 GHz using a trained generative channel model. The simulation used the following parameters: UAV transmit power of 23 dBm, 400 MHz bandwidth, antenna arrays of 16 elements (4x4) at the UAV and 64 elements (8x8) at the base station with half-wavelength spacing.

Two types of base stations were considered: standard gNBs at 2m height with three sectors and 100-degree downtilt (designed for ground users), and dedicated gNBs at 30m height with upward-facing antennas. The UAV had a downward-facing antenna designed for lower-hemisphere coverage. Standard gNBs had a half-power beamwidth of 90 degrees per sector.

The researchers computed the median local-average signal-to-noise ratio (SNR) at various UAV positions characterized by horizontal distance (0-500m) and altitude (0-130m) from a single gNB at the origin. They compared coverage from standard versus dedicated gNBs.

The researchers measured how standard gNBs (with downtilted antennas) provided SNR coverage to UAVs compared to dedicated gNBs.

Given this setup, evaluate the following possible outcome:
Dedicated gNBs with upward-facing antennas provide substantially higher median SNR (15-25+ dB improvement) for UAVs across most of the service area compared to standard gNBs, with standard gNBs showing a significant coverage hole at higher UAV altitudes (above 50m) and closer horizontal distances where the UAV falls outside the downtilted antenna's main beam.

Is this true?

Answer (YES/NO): NO